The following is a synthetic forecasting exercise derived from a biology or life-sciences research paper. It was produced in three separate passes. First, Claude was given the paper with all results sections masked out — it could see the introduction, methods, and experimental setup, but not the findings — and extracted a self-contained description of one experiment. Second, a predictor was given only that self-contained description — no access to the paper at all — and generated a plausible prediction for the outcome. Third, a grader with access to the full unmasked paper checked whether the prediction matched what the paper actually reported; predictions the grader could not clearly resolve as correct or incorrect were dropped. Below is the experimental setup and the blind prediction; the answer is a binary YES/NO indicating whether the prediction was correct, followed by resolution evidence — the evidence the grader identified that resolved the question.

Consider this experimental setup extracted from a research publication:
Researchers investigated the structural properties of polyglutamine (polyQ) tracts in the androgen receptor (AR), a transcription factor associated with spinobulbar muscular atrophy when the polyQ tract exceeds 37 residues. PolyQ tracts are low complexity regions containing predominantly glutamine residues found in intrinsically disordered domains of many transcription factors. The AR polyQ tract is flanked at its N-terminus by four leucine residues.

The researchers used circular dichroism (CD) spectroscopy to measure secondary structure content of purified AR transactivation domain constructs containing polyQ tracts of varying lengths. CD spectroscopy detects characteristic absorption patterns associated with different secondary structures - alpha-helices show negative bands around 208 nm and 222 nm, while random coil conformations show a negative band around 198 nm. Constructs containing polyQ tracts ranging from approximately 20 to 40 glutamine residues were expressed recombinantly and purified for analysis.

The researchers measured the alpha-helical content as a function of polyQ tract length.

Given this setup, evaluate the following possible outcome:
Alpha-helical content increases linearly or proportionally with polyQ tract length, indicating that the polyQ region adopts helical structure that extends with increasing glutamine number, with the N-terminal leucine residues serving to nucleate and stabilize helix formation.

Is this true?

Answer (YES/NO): NO